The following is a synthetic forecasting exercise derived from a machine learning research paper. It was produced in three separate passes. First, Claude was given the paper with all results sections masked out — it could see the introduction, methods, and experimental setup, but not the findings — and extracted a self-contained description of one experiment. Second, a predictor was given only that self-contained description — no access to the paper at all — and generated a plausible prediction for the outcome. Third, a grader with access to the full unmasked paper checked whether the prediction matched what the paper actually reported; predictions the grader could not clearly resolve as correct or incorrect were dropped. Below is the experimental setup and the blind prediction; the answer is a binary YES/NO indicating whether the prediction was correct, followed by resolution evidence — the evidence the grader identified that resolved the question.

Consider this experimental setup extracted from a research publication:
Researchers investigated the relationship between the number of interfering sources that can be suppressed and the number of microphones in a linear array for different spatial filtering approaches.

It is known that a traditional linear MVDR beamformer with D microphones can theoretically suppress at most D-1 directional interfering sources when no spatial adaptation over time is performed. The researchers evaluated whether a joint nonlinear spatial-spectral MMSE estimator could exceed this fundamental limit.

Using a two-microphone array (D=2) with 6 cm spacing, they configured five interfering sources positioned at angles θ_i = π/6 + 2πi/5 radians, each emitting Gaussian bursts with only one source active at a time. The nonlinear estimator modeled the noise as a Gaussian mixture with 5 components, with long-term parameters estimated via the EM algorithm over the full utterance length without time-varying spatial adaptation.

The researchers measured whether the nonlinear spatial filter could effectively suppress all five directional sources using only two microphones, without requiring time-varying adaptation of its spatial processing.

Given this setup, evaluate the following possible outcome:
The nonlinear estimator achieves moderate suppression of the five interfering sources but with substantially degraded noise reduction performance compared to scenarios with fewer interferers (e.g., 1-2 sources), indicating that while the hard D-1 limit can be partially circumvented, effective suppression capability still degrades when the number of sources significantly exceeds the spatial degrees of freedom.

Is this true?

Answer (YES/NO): NO